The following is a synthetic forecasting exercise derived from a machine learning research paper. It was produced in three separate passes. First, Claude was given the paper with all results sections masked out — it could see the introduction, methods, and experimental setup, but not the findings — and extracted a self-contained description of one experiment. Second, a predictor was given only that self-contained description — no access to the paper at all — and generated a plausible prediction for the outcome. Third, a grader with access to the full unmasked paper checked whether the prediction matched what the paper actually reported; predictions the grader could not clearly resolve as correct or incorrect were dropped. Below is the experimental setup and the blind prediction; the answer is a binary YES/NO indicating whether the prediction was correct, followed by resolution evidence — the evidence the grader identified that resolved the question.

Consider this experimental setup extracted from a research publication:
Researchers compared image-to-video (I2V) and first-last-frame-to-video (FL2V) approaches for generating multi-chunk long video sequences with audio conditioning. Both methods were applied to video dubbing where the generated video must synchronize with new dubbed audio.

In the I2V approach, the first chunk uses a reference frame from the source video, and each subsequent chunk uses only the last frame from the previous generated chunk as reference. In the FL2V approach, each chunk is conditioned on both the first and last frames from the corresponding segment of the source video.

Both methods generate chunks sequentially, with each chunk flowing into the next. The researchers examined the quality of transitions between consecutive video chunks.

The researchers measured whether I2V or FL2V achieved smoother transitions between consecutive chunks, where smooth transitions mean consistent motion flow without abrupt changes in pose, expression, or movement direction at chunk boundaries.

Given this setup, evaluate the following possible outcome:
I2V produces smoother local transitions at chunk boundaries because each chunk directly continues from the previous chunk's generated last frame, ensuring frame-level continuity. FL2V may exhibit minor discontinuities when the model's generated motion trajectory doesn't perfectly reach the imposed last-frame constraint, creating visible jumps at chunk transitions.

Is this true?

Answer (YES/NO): NO